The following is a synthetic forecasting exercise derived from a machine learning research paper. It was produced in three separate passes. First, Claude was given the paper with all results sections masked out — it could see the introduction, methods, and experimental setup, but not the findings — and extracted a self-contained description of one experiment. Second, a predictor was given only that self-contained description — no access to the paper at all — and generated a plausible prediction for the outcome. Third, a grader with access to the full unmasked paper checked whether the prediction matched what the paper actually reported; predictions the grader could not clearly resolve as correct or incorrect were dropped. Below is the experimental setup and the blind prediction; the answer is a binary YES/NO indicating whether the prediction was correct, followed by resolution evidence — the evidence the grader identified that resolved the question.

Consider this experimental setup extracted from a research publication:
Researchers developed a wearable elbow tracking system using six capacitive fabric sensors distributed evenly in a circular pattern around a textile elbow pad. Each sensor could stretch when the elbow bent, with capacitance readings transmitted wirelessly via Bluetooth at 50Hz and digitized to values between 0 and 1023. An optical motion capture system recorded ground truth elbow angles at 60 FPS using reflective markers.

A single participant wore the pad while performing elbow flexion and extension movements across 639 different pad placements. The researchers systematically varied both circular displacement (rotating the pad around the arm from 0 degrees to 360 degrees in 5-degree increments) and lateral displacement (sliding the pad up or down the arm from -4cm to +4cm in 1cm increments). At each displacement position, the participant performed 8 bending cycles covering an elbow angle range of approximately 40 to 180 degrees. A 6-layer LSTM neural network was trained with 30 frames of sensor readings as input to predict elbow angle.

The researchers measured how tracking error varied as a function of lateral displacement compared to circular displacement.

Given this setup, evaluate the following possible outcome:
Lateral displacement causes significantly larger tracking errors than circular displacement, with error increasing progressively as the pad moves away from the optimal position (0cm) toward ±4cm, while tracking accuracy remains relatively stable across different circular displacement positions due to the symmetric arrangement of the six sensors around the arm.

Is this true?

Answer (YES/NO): NO